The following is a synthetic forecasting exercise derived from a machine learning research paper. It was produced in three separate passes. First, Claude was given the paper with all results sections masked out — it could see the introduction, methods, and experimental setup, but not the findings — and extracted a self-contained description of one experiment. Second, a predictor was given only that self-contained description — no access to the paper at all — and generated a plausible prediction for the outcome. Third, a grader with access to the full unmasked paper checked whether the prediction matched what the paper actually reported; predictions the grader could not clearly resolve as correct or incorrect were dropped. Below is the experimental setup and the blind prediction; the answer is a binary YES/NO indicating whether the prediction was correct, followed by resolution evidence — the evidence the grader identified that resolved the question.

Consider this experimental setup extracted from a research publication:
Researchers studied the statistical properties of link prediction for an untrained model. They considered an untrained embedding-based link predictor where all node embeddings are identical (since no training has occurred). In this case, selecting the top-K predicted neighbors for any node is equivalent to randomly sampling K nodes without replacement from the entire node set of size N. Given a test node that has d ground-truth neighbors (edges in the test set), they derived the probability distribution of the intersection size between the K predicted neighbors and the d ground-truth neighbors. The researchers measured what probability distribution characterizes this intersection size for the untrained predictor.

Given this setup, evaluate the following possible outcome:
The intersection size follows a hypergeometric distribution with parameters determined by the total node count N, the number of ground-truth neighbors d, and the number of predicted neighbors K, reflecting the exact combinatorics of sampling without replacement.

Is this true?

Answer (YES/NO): YES